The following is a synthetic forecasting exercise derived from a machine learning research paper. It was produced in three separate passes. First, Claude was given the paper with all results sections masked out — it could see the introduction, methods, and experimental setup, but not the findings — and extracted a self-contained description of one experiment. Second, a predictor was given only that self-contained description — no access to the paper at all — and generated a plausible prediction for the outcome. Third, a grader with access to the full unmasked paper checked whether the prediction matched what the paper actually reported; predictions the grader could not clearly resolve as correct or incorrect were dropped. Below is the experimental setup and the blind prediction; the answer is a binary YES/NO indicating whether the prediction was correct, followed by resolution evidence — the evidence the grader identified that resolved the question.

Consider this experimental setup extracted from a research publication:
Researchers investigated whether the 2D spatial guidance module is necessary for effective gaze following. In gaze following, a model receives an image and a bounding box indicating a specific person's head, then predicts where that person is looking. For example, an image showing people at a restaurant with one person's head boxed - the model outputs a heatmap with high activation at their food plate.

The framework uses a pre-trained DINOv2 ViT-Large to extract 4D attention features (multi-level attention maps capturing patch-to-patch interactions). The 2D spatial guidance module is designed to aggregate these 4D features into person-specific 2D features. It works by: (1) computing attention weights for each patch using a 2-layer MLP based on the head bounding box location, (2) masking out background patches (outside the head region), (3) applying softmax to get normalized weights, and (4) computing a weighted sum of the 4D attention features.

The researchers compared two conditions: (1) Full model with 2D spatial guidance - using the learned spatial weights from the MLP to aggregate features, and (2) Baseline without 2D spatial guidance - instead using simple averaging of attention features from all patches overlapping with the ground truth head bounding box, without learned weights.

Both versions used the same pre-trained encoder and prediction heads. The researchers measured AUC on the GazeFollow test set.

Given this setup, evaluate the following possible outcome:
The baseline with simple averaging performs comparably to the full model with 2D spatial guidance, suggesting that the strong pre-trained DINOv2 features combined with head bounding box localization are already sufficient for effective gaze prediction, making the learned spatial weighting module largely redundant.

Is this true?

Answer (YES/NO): NO